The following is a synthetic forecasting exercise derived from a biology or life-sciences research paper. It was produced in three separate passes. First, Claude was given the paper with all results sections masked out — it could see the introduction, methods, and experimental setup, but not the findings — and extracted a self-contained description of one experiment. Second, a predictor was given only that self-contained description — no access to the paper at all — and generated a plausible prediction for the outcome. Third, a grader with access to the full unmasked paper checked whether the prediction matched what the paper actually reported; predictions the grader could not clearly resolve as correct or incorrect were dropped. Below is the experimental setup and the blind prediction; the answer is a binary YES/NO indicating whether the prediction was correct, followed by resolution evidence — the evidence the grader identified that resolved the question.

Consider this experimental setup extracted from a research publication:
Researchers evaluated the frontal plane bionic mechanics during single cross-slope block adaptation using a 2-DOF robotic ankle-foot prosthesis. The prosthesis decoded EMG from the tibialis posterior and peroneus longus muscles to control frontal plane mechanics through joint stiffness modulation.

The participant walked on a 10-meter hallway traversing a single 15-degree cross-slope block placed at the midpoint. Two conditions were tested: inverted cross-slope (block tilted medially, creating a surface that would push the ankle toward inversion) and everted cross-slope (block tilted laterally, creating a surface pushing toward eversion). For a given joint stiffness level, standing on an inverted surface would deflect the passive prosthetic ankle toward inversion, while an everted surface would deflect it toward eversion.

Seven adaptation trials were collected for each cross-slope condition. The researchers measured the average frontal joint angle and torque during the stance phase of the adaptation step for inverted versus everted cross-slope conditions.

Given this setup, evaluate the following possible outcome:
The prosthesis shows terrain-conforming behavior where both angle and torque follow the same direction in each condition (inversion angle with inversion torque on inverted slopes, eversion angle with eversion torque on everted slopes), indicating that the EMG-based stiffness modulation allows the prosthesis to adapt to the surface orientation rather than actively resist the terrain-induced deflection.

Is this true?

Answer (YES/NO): NO